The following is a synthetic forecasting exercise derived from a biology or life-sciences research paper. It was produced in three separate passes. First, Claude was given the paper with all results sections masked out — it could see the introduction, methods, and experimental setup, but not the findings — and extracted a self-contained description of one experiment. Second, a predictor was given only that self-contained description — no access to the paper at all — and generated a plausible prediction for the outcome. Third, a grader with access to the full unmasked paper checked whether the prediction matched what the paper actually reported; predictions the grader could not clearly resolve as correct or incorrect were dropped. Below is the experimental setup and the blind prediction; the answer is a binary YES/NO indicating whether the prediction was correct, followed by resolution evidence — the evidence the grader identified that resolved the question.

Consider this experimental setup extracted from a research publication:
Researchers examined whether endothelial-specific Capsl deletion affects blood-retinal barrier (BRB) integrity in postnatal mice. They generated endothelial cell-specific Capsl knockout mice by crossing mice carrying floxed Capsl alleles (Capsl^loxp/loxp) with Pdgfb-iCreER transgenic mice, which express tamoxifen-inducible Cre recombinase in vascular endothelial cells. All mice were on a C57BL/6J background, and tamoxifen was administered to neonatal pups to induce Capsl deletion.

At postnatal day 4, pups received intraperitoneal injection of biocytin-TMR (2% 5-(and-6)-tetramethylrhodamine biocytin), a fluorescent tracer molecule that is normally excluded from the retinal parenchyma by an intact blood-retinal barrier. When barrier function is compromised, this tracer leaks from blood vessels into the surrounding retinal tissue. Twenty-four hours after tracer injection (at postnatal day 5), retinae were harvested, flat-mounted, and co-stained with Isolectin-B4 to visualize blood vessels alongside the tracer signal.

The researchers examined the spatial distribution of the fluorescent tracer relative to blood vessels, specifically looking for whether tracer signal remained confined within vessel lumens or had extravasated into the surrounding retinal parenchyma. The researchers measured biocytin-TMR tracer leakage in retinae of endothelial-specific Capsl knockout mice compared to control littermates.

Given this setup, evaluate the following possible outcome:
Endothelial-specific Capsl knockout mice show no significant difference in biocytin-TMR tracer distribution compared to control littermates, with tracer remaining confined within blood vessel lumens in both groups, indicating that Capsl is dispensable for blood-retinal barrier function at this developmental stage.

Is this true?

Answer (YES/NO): YES